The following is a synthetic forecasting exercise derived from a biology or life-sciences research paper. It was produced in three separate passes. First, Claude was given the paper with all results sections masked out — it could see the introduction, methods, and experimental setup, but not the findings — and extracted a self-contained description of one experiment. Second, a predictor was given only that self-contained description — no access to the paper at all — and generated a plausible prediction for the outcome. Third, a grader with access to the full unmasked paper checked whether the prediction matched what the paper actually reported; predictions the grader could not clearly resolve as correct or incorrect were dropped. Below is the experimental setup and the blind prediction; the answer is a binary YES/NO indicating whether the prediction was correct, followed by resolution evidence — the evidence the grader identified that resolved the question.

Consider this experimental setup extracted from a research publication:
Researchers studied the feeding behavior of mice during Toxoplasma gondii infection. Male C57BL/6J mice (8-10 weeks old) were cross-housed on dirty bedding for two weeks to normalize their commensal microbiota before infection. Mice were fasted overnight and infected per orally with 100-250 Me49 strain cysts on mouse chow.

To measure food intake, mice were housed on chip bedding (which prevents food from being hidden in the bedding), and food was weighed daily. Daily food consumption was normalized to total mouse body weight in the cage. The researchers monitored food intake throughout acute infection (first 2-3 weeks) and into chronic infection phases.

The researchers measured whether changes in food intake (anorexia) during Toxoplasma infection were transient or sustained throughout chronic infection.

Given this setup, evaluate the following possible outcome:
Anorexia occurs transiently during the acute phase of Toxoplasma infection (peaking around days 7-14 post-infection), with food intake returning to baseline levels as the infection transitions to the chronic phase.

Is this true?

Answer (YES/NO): YES